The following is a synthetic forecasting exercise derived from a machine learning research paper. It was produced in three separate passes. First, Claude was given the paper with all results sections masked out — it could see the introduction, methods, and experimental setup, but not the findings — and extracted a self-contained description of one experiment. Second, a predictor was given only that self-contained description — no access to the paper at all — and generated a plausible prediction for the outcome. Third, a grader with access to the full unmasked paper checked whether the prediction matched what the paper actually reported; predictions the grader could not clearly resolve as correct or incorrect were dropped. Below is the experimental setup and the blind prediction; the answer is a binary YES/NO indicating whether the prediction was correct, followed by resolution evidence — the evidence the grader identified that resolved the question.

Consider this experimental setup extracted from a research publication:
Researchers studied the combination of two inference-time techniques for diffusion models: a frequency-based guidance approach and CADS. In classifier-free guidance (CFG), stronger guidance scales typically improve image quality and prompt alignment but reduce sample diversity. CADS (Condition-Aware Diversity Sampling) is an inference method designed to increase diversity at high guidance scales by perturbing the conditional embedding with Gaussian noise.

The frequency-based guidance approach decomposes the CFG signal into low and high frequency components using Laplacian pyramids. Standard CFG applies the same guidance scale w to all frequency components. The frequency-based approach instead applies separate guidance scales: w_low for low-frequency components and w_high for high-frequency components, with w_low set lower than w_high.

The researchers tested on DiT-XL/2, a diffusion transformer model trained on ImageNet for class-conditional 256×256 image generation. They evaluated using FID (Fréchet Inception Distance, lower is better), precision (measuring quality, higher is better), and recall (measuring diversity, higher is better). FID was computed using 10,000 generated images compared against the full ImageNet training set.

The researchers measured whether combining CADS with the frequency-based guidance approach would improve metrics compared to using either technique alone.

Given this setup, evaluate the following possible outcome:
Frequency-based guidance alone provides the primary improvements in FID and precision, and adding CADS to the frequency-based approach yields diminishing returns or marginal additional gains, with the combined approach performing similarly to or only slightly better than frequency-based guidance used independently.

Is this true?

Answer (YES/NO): NO